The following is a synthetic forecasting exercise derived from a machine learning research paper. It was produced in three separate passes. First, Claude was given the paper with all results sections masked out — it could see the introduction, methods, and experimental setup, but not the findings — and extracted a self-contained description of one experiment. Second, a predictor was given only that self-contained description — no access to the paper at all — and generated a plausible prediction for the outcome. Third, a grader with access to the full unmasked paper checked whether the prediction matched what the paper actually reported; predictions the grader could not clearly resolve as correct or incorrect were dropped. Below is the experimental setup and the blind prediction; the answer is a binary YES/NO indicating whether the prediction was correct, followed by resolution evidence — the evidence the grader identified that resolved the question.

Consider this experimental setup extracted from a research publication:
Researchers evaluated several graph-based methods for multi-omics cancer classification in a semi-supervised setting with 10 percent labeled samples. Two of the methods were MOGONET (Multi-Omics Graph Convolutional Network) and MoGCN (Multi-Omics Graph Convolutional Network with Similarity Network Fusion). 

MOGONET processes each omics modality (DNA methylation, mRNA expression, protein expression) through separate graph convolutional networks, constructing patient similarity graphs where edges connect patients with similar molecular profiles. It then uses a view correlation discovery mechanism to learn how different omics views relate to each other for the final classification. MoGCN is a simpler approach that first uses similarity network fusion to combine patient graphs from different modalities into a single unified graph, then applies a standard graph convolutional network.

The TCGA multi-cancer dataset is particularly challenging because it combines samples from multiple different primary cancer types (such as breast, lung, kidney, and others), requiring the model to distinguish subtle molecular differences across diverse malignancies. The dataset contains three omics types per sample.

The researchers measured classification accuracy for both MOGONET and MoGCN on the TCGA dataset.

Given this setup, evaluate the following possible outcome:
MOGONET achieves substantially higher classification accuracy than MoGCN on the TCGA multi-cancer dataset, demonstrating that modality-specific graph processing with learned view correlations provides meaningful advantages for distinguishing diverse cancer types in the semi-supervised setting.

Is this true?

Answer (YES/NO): NO